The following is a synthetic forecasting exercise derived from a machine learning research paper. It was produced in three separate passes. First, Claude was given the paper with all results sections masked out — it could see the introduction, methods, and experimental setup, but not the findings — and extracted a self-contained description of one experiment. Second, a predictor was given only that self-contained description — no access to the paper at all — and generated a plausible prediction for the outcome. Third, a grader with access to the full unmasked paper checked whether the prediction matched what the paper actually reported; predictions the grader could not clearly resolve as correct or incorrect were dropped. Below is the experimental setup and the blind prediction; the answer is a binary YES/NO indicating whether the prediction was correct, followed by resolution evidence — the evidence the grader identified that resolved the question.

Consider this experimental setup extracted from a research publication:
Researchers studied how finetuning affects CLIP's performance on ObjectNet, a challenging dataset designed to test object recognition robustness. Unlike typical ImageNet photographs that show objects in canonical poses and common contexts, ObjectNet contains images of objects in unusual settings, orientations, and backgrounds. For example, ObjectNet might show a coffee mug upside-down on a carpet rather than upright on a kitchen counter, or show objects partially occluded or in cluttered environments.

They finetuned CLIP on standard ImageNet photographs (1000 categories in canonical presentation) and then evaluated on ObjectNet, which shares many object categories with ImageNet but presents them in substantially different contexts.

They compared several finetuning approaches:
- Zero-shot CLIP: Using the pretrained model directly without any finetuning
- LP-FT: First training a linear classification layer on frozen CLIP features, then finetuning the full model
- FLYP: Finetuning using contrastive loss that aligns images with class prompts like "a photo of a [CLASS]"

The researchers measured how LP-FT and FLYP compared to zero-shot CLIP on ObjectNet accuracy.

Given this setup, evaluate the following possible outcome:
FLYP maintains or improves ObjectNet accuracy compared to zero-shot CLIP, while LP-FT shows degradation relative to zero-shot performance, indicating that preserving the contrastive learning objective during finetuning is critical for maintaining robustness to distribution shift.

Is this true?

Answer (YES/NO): NO